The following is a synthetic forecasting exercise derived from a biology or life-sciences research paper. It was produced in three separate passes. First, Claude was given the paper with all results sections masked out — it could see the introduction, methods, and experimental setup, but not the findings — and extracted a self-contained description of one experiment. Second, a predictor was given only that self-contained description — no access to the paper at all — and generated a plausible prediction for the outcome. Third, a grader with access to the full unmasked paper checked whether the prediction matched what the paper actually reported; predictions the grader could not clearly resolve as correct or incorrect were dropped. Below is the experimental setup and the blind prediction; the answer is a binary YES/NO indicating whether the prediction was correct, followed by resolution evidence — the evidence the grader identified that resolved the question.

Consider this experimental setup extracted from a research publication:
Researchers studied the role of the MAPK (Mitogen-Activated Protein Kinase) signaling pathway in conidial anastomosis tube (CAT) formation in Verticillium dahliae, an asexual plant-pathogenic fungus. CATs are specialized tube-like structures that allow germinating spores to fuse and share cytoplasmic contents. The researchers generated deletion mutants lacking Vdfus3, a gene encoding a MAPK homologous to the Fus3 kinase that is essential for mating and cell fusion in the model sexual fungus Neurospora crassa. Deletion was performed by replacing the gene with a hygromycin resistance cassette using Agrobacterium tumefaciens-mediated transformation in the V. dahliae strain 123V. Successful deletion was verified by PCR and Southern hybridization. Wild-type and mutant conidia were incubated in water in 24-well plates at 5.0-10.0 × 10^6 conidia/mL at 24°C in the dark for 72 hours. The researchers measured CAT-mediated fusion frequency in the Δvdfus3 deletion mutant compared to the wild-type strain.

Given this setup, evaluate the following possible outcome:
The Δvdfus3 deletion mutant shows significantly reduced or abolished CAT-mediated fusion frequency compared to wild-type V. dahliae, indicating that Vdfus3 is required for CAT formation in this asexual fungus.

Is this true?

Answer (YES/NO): YES